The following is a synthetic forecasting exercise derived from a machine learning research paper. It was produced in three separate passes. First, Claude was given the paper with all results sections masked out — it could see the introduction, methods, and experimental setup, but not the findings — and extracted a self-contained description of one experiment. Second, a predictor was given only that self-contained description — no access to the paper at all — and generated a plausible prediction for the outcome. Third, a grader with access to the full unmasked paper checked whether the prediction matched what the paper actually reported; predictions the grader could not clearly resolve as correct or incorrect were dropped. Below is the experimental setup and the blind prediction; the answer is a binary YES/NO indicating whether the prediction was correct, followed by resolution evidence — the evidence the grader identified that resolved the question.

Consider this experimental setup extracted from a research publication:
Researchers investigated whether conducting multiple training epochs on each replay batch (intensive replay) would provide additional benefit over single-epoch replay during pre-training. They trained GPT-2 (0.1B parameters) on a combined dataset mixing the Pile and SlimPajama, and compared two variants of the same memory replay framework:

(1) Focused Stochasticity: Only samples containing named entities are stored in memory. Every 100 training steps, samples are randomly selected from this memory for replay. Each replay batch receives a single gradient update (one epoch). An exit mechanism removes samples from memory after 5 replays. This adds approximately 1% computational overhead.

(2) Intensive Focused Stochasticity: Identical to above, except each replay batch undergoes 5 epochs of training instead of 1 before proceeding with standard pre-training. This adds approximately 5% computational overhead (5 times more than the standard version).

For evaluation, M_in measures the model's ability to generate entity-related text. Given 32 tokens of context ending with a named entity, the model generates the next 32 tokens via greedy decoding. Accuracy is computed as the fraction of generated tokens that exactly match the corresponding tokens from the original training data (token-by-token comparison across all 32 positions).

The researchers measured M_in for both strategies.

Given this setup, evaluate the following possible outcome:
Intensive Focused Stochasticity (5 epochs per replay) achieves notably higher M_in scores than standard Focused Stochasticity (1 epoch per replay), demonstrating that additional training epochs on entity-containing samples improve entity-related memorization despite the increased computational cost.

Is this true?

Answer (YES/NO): NO